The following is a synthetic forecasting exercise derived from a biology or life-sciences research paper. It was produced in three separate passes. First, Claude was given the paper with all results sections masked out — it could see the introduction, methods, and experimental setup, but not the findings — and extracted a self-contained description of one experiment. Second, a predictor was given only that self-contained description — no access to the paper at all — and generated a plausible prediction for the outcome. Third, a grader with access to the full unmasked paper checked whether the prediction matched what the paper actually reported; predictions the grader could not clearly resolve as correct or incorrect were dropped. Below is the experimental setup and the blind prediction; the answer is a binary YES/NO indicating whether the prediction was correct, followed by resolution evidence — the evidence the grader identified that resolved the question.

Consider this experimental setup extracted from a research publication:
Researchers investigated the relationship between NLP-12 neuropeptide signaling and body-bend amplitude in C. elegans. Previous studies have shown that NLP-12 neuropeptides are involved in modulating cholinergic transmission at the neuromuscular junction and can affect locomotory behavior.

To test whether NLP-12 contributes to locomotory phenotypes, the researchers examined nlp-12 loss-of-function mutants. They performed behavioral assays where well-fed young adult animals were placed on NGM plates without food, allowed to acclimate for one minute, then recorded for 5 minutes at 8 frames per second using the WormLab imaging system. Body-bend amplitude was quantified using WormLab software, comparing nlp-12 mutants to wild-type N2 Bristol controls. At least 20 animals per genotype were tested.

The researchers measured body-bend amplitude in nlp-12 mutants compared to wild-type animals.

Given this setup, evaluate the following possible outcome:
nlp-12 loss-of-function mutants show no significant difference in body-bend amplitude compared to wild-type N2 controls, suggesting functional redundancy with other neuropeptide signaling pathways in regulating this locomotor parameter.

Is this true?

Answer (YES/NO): NO